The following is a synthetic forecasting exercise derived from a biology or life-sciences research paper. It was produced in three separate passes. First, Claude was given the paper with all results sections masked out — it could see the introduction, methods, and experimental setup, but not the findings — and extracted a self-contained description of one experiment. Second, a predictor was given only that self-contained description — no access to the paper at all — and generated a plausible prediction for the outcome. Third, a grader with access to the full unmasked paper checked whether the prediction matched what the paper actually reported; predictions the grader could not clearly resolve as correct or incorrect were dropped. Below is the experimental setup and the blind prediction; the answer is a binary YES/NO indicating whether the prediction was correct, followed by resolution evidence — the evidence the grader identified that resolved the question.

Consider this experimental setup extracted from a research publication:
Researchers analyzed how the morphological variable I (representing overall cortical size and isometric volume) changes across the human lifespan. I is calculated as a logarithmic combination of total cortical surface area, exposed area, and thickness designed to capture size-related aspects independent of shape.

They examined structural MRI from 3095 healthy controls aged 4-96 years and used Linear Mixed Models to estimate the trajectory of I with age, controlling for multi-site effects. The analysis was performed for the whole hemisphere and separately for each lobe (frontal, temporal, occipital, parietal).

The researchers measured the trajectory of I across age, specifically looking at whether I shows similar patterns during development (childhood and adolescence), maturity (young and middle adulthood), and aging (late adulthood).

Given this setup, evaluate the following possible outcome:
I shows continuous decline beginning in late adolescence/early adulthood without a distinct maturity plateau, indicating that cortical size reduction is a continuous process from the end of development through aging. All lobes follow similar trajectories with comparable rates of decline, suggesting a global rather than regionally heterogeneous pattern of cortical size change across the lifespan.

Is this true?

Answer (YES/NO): NO